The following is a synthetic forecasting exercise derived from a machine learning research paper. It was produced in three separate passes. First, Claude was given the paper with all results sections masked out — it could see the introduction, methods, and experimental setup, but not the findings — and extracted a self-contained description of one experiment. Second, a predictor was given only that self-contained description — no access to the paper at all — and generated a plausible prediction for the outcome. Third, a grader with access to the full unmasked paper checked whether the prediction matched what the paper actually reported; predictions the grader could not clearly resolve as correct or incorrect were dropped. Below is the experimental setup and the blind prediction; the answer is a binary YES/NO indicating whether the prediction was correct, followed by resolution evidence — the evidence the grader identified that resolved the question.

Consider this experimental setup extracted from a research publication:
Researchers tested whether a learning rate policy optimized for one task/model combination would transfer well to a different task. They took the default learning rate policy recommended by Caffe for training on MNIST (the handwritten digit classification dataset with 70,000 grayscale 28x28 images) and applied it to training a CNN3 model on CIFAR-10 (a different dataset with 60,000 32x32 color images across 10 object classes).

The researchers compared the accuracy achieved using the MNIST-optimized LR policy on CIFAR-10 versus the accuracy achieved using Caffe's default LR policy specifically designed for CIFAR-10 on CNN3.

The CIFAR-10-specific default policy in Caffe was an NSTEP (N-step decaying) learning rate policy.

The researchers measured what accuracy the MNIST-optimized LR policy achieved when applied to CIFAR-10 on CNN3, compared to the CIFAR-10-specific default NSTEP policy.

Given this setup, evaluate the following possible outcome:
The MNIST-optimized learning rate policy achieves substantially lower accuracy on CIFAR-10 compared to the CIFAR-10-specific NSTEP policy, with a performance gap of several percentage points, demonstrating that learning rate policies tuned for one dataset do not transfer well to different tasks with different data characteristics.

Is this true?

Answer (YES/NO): YES